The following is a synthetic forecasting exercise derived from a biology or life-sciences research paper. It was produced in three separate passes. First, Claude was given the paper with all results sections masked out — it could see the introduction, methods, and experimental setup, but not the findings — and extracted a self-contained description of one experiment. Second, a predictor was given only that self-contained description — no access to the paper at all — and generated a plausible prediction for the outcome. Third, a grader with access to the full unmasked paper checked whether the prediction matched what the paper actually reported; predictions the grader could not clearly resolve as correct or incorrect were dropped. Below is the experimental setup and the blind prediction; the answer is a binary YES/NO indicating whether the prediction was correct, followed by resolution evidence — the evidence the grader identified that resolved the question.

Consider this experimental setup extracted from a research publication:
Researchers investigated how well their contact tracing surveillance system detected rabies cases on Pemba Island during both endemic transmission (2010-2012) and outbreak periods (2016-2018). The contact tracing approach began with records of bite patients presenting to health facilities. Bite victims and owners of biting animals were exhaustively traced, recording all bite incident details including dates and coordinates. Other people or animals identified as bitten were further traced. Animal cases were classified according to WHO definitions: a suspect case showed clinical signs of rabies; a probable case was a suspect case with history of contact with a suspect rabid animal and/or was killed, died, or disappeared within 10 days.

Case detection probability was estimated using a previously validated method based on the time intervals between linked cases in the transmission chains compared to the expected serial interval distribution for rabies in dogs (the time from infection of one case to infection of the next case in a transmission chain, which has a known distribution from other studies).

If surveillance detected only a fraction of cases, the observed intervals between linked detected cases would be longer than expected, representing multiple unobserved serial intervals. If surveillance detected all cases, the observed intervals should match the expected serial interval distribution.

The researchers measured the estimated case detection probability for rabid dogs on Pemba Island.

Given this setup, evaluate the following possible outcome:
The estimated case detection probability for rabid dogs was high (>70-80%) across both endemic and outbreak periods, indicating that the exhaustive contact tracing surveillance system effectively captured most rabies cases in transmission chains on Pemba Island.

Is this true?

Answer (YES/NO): NO